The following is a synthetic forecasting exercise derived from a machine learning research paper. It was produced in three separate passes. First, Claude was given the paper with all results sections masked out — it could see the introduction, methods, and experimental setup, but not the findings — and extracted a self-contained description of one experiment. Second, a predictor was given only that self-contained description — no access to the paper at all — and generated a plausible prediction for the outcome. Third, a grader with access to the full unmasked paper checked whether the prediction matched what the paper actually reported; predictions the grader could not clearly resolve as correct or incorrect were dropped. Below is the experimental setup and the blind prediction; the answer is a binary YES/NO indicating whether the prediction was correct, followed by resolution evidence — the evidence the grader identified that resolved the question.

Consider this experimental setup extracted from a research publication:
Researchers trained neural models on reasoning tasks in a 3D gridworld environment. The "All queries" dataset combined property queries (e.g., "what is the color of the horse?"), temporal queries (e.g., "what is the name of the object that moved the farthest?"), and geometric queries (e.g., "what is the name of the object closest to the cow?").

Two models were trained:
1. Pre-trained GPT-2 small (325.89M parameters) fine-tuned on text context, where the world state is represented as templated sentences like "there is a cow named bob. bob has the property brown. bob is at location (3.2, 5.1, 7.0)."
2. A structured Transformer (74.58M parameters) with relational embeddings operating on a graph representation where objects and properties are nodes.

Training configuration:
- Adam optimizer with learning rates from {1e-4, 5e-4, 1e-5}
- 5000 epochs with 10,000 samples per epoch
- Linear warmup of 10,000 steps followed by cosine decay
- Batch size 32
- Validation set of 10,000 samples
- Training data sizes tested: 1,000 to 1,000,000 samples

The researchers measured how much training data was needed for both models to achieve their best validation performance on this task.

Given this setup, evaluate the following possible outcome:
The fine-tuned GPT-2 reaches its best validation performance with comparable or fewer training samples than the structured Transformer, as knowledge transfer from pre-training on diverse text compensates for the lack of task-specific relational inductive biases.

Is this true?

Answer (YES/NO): YES